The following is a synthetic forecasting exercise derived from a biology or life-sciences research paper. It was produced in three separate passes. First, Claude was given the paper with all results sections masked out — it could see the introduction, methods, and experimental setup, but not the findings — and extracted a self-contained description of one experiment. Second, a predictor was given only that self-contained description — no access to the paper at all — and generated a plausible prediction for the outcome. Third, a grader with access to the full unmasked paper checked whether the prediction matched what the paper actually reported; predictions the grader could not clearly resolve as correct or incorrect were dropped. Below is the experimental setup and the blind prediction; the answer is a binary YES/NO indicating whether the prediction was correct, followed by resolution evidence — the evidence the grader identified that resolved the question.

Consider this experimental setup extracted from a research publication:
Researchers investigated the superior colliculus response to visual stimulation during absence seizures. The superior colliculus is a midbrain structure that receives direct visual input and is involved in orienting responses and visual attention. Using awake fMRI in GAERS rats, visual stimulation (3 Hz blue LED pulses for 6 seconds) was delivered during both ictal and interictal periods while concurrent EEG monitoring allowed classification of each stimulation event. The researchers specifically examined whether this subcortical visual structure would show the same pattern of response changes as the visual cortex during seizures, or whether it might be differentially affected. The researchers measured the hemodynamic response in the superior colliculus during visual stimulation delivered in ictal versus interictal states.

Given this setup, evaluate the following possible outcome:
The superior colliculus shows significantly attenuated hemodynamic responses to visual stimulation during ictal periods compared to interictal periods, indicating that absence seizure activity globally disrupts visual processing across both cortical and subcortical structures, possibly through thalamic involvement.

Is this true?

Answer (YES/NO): NO